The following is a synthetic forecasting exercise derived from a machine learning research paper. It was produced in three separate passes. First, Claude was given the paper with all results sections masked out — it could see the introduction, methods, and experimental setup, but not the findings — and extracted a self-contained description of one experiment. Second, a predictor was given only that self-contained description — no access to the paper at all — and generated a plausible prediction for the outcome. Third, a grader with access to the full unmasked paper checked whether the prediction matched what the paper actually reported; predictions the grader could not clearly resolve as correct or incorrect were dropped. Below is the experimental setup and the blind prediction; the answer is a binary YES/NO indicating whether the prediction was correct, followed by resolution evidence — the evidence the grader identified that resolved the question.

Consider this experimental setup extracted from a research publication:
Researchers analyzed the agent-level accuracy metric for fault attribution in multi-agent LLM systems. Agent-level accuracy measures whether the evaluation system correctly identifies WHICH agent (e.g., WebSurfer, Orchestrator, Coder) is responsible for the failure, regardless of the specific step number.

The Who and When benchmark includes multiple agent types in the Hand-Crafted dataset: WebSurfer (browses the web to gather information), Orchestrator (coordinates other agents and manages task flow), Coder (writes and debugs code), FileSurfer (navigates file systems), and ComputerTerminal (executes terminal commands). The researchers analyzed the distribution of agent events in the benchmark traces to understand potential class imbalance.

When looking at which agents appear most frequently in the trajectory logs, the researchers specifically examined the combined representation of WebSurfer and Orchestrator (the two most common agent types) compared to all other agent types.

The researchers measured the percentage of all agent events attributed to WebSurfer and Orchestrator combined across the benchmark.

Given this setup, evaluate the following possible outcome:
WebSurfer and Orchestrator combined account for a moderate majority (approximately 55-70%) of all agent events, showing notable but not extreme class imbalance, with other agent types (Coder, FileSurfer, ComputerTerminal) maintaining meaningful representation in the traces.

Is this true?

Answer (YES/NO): NO